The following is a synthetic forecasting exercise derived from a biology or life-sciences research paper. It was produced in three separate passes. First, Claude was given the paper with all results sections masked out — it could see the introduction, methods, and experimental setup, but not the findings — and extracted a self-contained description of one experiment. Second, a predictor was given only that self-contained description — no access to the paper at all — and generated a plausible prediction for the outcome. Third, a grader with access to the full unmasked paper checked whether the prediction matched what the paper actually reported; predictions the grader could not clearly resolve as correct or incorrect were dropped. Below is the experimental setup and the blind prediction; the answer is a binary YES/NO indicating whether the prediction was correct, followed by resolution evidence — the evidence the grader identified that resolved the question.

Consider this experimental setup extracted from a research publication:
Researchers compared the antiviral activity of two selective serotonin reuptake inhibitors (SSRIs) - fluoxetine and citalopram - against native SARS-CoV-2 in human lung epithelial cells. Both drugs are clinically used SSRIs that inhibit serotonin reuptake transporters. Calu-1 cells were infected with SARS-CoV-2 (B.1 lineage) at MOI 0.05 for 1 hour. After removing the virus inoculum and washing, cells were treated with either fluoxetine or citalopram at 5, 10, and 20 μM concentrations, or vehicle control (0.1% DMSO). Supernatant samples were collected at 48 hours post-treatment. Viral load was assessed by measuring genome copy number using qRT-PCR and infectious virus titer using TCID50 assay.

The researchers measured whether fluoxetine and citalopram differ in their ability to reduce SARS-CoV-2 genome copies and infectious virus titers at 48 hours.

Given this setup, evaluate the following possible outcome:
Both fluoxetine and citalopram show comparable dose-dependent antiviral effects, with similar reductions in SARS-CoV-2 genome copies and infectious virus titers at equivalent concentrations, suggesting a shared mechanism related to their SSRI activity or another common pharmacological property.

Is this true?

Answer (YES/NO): NO